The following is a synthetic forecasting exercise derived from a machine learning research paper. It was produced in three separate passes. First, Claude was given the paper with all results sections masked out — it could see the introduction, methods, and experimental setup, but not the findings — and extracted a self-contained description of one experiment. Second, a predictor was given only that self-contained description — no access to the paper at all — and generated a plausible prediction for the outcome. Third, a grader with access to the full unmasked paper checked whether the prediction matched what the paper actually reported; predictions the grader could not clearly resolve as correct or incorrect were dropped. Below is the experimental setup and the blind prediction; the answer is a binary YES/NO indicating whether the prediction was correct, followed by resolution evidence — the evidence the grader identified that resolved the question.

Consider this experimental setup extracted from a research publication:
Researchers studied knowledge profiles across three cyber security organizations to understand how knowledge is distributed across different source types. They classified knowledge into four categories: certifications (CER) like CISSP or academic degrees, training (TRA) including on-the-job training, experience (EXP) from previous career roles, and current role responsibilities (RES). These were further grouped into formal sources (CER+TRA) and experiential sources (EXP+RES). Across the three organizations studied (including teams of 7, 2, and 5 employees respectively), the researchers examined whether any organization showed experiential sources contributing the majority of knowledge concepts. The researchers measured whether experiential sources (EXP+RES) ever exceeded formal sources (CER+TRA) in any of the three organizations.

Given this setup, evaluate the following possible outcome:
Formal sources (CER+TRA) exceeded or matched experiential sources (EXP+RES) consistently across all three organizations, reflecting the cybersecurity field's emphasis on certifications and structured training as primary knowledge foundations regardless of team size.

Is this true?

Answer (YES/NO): YES